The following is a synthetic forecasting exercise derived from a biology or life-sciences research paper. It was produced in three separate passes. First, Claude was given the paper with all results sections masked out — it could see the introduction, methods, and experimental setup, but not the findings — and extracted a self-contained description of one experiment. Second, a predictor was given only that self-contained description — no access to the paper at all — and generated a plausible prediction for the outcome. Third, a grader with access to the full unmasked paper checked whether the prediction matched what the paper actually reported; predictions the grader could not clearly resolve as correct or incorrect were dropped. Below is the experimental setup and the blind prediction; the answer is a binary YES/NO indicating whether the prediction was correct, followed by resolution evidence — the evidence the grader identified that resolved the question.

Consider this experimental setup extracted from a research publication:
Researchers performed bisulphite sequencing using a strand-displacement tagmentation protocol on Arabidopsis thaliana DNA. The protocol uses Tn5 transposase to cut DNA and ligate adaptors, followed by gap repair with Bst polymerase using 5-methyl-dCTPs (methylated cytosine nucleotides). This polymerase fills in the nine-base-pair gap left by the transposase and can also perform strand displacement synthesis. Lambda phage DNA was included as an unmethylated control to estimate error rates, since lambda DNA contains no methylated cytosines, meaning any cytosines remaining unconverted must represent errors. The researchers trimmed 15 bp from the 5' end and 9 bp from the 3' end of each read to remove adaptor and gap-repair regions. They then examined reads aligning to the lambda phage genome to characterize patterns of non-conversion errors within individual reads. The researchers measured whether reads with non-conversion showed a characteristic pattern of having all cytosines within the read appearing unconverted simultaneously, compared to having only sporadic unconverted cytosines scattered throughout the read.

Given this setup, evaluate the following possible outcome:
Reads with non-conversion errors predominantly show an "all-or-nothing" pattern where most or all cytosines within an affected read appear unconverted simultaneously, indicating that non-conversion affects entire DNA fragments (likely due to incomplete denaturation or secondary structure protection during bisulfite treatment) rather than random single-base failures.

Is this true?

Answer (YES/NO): NO